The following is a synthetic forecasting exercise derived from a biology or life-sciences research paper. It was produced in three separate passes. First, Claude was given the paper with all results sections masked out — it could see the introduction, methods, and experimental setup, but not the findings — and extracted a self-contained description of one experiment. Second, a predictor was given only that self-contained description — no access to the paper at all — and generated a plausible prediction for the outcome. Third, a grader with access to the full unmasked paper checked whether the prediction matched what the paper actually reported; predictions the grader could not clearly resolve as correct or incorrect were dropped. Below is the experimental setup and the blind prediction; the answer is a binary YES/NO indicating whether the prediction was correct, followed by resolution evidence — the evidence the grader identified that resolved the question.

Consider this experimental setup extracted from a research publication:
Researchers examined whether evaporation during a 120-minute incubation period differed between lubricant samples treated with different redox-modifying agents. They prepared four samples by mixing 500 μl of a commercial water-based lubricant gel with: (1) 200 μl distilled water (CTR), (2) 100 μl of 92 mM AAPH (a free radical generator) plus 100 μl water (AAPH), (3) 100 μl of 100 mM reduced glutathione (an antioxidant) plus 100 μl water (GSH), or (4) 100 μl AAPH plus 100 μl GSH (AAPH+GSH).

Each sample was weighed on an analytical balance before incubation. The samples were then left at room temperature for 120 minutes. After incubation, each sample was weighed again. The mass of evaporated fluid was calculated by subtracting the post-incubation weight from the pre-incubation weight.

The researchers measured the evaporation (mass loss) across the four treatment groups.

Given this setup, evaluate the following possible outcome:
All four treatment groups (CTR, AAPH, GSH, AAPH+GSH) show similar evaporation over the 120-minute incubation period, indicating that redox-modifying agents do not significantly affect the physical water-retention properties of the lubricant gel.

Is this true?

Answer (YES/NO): YES